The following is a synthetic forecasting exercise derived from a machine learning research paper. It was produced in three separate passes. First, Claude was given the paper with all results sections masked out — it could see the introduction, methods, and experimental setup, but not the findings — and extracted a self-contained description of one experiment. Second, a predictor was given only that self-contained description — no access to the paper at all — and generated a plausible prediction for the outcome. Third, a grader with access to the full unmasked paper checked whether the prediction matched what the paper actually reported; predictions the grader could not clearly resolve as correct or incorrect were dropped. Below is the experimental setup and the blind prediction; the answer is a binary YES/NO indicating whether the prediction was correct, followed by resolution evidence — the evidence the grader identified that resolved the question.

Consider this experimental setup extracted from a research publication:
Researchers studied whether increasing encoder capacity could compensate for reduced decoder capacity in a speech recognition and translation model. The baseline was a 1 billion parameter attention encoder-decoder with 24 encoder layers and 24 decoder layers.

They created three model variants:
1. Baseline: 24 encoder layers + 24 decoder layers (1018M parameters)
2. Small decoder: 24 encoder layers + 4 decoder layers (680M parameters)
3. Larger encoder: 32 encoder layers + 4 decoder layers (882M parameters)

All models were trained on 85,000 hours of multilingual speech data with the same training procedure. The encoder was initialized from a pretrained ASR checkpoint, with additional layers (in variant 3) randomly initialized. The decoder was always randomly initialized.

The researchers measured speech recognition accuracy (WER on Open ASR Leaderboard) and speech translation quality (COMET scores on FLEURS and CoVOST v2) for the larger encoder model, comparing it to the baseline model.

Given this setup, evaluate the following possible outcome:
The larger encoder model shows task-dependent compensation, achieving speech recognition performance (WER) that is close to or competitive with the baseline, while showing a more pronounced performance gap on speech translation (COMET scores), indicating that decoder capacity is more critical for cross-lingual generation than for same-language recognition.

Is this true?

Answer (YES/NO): NO